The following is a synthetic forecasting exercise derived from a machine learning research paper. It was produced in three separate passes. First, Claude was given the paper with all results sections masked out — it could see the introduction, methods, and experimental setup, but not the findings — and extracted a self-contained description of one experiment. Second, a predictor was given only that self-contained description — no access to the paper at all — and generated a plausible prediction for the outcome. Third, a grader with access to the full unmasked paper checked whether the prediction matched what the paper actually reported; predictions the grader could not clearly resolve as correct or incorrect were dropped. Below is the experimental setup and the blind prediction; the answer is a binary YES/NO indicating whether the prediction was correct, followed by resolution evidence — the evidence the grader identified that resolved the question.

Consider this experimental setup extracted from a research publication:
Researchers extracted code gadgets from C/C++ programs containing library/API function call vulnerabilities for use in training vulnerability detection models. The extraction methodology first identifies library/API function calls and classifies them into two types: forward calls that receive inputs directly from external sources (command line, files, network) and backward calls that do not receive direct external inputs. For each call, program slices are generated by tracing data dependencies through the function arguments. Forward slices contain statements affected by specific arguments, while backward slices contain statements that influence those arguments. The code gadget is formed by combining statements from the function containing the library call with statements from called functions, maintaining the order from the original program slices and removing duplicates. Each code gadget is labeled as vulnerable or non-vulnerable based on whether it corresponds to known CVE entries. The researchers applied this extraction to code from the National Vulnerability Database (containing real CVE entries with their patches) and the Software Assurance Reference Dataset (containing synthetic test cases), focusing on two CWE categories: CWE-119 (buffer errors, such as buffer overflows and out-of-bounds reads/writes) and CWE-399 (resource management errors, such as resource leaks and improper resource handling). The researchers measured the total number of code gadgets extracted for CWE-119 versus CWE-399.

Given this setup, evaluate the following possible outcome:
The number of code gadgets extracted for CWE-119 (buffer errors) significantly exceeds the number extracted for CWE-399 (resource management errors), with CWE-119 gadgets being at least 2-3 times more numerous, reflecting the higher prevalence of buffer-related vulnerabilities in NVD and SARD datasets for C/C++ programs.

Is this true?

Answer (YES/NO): NO